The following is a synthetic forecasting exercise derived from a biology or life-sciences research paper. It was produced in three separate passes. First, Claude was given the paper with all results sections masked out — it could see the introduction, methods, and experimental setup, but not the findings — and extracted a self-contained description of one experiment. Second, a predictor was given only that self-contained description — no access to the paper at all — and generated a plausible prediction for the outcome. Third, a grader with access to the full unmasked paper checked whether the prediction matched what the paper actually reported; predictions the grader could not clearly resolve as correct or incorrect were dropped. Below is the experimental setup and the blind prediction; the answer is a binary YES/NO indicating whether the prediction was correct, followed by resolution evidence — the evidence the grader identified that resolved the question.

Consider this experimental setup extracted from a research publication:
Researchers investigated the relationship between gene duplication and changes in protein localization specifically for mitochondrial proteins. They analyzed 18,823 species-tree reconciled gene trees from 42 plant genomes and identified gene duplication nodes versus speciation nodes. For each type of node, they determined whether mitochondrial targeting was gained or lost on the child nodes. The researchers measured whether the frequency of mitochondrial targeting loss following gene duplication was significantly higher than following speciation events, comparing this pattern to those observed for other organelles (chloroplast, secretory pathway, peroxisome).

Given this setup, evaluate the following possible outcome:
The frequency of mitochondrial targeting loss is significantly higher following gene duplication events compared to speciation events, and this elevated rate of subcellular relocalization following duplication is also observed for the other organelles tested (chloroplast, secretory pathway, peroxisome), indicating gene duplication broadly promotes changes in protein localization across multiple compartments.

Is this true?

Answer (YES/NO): NO